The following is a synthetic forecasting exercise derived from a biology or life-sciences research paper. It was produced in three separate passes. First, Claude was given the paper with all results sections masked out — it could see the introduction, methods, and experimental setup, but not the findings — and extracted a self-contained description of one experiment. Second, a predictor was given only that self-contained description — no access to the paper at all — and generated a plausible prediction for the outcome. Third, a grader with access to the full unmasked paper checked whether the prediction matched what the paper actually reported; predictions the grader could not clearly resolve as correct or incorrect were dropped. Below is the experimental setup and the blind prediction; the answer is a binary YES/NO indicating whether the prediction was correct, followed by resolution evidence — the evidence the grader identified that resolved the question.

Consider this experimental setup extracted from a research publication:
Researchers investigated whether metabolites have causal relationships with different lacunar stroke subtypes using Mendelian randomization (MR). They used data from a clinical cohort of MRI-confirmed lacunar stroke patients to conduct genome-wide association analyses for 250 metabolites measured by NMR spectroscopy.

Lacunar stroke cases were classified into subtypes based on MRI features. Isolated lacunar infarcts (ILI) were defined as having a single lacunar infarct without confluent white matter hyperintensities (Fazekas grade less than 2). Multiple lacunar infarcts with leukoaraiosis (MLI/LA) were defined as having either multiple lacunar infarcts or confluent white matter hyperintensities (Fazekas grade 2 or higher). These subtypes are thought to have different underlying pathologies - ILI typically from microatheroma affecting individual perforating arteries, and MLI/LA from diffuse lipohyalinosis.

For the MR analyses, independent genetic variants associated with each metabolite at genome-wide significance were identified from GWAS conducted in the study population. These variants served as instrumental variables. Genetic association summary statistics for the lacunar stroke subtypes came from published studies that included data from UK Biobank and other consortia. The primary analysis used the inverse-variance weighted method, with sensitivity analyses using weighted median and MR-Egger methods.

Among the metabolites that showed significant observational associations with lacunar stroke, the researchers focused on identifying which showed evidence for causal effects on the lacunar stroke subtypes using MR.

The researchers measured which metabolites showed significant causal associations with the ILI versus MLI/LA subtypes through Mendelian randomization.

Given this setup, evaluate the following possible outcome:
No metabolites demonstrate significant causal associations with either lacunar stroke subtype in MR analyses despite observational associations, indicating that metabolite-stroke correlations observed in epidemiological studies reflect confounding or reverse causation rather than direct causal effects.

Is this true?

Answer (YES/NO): NO